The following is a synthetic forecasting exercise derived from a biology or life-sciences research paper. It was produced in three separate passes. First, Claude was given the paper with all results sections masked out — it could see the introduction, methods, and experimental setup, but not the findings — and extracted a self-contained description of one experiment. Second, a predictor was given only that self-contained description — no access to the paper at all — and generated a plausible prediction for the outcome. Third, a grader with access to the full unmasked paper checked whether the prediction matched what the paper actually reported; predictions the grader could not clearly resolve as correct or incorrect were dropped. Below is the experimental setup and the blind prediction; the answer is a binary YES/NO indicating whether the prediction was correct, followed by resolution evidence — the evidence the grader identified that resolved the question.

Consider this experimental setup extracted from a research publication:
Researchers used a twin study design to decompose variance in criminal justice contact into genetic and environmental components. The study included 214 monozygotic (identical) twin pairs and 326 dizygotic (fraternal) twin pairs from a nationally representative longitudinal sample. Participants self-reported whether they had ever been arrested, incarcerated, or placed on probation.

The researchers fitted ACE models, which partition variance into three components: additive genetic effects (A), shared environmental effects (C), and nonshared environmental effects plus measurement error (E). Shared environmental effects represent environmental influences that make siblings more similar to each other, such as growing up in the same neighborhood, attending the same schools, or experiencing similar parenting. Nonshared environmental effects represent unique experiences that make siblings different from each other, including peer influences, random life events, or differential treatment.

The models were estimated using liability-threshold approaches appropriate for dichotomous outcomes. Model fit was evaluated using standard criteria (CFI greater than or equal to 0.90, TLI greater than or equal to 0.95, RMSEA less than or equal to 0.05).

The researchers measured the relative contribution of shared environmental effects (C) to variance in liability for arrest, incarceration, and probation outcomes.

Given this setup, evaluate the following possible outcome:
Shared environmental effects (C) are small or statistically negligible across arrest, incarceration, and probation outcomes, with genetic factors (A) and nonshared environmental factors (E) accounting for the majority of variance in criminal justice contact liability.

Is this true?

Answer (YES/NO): NO